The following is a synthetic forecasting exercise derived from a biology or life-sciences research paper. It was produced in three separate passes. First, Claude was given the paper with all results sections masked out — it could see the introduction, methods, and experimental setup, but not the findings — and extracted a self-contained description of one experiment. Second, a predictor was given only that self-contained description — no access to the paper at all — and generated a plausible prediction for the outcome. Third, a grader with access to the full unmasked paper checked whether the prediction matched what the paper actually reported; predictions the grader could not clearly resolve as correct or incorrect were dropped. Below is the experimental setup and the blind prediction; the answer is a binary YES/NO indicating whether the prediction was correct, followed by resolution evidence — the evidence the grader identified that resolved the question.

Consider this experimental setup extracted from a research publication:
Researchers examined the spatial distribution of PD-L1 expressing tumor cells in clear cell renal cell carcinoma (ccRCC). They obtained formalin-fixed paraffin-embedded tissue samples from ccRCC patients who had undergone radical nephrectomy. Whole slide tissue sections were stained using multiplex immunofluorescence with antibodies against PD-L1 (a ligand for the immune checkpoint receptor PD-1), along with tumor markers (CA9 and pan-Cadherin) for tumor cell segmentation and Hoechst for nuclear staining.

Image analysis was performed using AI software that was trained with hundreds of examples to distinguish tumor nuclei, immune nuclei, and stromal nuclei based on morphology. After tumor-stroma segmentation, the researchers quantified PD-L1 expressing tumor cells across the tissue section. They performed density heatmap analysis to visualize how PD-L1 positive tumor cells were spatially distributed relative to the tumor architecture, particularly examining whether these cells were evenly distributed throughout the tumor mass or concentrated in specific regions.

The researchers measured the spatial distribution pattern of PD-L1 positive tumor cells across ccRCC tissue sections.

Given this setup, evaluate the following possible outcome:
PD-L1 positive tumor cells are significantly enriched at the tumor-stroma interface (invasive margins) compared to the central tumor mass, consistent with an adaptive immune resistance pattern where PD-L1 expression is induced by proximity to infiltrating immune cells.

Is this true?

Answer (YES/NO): YES